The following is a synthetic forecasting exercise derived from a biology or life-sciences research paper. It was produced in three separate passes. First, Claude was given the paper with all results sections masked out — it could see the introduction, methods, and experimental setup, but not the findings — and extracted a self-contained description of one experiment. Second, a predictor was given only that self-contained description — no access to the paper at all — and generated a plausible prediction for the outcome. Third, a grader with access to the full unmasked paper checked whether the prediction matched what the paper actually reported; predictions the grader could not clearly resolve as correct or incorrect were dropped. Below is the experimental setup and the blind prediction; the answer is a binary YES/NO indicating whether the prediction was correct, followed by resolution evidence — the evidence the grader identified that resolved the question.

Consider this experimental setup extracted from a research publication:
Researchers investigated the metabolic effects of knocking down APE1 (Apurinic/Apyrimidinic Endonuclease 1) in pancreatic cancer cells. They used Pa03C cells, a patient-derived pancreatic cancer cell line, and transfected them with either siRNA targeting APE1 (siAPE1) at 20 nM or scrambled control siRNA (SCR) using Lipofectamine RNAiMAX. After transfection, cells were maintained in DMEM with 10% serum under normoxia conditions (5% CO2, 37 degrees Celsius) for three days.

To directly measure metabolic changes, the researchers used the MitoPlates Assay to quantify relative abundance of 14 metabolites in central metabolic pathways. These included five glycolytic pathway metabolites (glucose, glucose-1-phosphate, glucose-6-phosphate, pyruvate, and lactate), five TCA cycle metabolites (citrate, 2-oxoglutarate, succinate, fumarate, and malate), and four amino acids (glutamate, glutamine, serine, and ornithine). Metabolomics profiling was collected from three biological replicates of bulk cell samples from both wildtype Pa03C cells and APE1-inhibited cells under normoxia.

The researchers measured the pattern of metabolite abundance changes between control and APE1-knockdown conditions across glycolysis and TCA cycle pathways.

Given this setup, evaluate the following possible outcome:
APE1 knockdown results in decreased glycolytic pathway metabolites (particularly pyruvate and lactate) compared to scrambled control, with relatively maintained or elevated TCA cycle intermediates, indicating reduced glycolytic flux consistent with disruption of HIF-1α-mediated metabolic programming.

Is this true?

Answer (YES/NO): NO